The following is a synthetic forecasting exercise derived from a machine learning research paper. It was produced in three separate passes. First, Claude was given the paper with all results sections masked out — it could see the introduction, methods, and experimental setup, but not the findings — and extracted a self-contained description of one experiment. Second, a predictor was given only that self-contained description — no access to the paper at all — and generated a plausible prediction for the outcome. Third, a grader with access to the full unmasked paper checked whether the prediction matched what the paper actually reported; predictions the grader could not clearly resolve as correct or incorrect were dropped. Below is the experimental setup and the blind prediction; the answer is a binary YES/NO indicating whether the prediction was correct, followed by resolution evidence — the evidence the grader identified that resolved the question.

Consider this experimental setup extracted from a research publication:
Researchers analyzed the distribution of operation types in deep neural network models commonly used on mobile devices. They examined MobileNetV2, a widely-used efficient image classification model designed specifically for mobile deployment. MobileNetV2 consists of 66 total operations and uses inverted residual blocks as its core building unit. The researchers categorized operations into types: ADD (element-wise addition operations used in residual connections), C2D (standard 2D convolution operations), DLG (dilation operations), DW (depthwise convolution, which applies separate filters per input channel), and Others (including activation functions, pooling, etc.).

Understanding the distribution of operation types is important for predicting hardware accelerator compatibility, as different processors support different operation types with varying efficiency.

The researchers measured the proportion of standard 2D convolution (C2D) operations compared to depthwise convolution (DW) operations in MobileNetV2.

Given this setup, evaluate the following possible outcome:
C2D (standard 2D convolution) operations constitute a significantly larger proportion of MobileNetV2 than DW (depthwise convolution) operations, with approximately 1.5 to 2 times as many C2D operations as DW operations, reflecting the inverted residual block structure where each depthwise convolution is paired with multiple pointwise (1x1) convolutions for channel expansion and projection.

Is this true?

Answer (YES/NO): NO